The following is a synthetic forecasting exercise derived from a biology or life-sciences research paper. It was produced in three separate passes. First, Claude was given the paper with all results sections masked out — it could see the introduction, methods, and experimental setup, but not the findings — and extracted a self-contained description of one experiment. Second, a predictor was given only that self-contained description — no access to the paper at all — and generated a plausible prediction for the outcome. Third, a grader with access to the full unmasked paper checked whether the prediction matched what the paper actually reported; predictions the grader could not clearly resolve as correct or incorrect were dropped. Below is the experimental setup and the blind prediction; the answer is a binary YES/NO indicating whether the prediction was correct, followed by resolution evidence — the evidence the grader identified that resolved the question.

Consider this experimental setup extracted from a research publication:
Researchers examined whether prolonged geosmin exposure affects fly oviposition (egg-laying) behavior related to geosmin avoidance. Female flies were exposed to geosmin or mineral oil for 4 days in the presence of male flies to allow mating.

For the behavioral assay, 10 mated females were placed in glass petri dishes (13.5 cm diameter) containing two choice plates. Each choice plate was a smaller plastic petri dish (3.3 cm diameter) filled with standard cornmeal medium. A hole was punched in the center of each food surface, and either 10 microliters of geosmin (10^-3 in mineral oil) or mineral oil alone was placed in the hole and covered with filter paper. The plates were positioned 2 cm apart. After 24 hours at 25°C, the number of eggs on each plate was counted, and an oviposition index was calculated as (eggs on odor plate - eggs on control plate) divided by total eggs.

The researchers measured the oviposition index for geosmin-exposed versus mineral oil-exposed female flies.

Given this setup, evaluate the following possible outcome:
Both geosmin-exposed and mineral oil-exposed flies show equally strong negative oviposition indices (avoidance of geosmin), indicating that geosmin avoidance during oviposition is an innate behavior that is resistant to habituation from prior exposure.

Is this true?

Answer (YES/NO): NO